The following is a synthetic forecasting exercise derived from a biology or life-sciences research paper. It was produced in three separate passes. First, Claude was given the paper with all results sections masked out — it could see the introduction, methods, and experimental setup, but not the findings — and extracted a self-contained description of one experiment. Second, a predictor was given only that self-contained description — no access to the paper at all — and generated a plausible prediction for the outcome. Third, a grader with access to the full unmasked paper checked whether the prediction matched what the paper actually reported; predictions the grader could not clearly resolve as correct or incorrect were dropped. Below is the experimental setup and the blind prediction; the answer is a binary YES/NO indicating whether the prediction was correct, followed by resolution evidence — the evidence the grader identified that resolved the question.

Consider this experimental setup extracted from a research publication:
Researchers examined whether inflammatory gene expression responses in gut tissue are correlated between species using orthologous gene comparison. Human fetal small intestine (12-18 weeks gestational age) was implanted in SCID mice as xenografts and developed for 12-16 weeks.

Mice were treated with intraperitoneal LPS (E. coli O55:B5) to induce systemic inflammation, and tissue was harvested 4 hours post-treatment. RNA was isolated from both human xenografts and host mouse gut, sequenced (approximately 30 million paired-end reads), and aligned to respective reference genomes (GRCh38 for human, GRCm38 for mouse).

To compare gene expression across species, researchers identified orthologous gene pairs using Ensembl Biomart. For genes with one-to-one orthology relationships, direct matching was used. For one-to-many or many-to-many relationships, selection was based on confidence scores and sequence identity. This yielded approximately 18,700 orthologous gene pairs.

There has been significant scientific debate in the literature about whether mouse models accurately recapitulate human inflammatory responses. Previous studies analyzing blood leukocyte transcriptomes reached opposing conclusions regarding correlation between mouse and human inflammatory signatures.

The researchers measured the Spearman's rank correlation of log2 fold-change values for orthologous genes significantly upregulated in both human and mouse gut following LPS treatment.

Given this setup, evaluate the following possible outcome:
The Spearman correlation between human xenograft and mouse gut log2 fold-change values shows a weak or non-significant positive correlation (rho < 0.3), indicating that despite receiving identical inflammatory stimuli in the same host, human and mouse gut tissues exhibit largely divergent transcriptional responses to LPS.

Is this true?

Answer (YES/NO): NO